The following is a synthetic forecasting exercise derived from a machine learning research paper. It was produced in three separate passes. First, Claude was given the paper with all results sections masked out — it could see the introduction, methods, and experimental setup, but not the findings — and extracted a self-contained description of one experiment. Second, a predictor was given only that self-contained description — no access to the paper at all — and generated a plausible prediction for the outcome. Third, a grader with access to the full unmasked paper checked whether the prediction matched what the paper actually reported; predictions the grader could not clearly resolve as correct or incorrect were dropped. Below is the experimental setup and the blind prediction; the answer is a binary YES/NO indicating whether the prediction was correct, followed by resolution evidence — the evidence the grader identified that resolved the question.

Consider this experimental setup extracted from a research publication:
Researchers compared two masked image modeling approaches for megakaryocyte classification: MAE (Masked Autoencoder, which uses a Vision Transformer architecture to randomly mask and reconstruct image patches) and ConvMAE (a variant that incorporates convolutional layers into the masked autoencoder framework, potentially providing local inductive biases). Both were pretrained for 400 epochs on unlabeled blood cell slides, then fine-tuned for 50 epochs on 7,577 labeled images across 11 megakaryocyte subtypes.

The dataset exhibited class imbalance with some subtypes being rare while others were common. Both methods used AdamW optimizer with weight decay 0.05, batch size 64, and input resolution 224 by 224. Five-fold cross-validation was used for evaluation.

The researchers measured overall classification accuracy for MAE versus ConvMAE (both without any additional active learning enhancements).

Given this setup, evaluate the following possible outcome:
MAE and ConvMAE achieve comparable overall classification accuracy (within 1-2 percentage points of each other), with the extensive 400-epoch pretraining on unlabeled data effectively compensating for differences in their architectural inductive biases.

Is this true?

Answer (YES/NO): NO